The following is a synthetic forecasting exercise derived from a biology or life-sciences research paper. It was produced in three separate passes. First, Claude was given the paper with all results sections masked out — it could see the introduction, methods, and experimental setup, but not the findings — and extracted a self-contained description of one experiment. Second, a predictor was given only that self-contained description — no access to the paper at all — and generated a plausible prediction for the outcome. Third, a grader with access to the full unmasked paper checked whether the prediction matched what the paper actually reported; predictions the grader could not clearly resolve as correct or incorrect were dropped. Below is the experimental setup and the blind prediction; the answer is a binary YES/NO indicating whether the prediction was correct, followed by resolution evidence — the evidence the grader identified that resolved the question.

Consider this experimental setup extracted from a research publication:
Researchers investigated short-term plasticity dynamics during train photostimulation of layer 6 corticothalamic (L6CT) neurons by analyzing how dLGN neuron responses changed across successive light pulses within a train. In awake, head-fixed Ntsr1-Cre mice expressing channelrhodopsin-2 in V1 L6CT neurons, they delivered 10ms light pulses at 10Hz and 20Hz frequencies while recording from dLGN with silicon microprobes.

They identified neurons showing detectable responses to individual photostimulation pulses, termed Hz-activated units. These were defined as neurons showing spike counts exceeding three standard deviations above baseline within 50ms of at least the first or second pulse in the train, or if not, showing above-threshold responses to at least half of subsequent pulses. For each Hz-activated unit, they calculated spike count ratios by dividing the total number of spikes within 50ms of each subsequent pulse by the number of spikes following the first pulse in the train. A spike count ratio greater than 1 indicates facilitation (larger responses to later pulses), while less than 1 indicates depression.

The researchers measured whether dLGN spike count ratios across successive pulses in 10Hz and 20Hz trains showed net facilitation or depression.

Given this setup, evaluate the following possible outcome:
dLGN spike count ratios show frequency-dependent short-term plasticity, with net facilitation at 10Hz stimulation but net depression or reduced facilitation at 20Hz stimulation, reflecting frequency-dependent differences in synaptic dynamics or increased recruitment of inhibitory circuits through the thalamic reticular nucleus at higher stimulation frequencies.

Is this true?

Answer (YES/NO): YES